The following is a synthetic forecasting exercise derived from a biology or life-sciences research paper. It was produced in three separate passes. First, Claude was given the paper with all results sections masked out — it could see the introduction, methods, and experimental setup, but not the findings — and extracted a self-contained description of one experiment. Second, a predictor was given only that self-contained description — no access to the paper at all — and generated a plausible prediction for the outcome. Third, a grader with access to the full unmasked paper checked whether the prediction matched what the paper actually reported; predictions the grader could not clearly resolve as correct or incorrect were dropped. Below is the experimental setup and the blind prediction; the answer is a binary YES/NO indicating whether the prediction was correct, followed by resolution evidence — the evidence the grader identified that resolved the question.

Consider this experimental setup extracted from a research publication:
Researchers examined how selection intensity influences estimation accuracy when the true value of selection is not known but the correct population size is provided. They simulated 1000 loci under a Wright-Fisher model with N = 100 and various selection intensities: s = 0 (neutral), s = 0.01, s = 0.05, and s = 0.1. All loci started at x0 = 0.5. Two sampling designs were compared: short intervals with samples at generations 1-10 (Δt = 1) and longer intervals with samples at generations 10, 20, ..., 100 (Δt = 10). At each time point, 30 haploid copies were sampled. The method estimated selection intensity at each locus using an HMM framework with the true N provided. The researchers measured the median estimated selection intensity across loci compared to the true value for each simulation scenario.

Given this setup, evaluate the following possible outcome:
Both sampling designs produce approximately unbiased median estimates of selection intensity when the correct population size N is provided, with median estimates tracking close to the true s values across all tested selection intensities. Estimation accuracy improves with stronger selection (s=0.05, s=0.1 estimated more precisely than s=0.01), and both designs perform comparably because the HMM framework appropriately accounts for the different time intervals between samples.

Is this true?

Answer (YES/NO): NO